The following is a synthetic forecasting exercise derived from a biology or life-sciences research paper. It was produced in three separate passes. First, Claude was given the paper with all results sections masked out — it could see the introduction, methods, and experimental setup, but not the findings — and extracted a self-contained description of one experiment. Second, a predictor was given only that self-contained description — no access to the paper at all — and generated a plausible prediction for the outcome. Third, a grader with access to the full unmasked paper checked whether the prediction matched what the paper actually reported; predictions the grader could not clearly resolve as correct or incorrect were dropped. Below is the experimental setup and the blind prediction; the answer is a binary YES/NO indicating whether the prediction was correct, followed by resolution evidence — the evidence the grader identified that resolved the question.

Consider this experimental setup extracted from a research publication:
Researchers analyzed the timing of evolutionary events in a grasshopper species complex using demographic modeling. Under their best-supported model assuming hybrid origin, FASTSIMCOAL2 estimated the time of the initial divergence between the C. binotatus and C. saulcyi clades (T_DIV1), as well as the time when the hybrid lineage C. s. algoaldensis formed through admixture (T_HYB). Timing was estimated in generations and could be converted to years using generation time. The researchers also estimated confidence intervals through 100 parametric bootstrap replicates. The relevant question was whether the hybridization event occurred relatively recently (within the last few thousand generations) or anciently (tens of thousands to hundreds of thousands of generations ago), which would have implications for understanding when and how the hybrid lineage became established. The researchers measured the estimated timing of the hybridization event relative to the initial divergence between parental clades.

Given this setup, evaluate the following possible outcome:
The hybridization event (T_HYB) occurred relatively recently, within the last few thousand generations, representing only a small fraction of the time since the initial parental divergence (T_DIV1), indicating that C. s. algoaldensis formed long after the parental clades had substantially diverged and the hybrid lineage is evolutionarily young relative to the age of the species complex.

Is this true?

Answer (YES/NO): NO